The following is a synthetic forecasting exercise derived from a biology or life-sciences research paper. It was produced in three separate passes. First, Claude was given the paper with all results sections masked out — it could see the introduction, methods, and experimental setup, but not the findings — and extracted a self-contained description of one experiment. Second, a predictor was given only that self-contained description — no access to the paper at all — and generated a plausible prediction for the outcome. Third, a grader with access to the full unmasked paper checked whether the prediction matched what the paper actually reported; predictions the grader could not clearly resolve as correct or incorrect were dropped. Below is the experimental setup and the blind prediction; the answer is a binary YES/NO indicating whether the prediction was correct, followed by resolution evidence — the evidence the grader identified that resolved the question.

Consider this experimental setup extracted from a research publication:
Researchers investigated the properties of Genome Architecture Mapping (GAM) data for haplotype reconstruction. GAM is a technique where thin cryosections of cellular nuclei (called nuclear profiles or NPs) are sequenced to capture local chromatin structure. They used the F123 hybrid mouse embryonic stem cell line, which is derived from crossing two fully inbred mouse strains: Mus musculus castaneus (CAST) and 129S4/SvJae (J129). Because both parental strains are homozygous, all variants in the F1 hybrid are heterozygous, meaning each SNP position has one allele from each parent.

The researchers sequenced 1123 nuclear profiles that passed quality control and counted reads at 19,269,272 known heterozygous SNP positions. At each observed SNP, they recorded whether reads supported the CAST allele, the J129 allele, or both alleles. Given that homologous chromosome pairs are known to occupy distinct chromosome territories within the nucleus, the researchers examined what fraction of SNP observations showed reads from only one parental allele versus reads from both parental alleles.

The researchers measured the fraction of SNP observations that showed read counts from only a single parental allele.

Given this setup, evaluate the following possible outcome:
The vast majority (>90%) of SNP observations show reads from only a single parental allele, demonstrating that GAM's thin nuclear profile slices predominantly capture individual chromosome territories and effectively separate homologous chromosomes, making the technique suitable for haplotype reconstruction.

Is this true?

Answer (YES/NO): YES